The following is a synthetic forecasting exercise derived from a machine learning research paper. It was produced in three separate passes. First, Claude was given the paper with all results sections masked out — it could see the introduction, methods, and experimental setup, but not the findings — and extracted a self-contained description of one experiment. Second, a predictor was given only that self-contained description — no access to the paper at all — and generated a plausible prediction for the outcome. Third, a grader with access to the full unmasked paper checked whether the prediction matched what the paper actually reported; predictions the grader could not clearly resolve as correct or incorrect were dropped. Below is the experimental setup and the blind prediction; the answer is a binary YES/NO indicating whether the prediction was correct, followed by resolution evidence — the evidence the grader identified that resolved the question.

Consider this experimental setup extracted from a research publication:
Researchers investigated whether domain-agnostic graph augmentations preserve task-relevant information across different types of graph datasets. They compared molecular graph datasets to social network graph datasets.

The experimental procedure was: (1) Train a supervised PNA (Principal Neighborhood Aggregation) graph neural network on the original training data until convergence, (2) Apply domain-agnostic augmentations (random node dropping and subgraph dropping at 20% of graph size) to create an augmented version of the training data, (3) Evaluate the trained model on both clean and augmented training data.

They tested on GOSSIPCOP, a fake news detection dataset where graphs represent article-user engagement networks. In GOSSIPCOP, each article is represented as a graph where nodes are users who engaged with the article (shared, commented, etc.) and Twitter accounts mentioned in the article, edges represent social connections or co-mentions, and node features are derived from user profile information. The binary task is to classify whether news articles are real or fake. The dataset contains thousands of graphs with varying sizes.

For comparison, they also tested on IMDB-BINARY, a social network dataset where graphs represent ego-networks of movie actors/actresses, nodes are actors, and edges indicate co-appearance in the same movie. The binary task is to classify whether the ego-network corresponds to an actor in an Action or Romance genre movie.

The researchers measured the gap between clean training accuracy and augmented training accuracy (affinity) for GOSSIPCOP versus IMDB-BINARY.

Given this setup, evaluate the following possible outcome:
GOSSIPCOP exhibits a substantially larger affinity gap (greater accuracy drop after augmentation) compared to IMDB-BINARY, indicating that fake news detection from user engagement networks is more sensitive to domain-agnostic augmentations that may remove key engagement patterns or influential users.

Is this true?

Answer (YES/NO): NO